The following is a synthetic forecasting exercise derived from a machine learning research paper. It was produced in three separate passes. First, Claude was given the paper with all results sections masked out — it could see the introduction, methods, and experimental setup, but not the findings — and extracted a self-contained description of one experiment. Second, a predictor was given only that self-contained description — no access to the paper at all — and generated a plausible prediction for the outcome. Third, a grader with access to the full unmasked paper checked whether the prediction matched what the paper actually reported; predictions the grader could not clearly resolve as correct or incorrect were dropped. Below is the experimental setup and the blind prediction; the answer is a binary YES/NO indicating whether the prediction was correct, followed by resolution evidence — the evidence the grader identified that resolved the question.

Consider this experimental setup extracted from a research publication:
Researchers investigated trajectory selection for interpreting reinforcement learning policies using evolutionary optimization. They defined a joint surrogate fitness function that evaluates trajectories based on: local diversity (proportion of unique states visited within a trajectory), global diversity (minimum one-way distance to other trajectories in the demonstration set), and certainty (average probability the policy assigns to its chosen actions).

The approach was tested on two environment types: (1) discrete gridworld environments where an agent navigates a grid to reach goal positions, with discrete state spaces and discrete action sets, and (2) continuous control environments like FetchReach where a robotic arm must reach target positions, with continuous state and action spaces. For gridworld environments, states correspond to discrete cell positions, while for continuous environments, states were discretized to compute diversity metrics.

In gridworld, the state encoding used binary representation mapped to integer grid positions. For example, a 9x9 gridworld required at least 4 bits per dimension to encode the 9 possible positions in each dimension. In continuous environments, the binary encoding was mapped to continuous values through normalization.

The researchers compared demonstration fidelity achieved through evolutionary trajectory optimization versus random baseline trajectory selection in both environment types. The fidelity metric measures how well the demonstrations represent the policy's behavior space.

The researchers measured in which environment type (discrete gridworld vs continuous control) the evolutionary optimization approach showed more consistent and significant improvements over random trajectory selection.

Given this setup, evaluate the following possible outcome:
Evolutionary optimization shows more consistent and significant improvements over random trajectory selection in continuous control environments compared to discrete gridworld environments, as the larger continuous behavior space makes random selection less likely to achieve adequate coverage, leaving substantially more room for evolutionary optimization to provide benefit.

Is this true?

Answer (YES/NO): NO